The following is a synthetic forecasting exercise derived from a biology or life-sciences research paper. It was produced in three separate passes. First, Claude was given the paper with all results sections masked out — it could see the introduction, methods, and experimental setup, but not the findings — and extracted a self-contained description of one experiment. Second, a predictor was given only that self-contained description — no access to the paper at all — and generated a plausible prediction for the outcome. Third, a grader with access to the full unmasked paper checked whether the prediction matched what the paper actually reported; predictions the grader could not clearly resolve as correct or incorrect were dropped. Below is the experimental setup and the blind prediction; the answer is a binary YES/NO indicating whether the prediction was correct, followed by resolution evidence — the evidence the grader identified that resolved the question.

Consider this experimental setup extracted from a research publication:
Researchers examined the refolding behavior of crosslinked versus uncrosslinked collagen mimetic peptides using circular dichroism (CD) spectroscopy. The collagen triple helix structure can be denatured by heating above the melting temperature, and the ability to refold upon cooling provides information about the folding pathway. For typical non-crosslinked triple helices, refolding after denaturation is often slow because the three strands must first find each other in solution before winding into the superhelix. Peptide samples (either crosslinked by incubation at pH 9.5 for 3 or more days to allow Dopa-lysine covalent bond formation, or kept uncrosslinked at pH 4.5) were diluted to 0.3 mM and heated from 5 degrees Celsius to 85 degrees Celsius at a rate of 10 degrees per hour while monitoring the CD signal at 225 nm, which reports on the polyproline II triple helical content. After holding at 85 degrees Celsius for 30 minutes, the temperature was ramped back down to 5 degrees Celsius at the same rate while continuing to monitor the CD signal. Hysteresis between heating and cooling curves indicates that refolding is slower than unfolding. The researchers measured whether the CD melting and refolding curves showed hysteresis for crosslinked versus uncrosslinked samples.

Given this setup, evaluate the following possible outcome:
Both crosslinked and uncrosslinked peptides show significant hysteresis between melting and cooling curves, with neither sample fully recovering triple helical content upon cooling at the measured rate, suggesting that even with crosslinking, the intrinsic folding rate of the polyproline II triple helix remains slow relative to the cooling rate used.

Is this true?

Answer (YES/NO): NO